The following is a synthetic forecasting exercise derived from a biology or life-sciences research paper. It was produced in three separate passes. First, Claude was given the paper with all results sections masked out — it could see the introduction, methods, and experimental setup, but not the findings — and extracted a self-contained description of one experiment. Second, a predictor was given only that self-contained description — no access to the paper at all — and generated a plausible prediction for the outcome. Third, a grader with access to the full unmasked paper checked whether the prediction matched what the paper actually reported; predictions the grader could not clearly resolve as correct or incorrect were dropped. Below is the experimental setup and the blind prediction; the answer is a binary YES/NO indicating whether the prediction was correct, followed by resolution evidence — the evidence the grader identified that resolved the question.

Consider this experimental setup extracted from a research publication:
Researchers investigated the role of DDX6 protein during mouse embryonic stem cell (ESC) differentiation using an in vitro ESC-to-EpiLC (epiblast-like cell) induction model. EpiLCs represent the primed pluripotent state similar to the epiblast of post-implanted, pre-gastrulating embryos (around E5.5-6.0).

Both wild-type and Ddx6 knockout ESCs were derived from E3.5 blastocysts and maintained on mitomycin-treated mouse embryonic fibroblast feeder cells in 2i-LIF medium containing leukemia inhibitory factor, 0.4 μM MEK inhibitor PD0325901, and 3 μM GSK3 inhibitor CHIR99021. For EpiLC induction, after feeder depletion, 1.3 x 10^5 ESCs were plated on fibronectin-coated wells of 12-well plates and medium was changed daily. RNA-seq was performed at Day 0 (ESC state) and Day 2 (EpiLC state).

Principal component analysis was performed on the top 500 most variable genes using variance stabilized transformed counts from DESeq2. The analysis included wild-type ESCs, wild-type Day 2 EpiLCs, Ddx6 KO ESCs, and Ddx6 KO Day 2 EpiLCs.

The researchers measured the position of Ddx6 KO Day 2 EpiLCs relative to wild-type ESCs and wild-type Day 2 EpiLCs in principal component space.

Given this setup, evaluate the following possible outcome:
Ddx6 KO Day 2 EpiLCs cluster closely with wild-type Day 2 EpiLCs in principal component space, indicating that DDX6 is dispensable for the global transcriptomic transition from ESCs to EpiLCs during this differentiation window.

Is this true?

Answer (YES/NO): NO